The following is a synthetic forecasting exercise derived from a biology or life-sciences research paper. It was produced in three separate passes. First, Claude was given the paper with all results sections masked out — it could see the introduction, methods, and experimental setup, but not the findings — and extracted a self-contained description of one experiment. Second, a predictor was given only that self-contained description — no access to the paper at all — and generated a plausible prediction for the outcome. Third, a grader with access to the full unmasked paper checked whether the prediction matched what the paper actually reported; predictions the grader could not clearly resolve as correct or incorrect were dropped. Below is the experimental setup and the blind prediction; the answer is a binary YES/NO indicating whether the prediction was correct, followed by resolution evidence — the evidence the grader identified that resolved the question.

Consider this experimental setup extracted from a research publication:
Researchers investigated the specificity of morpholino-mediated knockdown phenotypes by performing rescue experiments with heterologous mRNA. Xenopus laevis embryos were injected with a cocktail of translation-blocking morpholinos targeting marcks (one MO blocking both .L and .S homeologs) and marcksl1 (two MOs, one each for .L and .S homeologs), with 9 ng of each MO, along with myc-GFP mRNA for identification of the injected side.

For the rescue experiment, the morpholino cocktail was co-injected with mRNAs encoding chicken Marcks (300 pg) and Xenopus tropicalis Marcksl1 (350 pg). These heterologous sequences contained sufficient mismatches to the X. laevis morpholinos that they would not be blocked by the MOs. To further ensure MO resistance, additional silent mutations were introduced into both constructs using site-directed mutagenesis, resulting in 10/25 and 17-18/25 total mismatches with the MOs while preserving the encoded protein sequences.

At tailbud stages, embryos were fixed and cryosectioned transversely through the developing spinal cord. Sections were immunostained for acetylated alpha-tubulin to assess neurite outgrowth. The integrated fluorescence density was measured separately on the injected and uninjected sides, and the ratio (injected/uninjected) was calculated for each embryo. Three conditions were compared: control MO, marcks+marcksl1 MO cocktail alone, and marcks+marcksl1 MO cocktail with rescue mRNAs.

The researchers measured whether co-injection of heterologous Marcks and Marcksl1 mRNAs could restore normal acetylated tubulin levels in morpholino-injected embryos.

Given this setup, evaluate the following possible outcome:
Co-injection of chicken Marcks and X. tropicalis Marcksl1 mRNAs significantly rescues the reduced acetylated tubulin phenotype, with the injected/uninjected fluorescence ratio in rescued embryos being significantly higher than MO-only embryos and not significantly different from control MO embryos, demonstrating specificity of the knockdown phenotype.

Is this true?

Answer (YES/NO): YES